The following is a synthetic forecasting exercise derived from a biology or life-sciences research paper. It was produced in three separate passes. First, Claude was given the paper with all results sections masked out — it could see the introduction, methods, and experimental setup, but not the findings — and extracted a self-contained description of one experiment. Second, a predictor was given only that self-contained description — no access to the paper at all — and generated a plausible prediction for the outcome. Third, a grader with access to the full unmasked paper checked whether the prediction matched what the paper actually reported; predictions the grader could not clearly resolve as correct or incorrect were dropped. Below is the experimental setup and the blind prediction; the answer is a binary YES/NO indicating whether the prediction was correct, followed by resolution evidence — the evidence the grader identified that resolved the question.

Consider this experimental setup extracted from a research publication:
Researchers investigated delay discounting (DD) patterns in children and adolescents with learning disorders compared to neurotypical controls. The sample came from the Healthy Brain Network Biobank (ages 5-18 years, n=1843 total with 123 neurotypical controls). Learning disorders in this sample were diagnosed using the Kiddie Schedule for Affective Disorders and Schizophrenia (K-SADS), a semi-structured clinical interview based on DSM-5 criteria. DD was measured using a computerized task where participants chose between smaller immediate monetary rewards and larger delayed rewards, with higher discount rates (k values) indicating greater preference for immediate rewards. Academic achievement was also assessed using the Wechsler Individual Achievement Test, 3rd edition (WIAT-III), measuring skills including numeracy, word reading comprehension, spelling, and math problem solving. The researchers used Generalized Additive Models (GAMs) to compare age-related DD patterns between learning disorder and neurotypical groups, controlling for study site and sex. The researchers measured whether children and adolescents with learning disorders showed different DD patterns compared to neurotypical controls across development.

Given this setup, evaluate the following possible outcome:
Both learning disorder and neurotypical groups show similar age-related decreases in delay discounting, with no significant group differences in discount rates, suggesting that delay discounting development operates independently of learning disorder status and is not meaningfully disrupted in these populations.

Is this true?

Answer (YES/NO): NO